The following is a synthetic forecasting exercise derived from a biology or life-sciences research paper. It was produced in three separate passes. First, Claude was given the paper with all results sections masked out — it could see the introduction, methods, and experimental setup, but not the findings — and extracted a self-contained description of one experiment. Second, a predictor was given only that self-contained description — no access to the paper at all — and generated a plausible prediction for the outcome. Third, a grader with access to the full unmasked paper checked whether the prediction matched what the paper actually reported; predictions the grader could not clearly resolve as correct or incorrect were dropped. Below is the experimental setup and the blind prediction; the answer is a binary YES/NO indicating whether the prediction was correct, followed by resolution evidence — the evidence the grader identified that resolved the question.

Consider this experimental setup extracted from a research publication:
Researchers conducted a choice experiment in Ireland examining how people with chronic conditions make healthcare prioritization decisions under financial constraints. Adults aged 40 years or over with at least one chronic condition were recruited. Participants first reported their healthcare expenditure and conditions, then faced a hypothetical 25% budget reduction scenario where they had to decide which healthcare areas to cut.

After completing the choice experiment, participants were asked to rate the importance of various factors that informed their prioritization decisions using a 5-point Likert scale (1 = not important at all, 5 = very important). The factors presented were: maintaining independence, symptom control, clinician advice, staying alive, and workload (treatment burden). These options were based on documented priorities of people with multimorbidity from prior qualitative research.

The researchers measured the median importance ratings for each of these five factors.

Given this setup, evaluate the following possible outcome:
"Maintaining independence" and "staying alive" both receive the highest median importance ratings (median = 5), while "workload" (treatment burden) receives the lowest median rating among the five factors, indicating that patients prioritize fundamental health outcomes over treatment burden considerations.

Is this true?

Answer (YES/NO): NO